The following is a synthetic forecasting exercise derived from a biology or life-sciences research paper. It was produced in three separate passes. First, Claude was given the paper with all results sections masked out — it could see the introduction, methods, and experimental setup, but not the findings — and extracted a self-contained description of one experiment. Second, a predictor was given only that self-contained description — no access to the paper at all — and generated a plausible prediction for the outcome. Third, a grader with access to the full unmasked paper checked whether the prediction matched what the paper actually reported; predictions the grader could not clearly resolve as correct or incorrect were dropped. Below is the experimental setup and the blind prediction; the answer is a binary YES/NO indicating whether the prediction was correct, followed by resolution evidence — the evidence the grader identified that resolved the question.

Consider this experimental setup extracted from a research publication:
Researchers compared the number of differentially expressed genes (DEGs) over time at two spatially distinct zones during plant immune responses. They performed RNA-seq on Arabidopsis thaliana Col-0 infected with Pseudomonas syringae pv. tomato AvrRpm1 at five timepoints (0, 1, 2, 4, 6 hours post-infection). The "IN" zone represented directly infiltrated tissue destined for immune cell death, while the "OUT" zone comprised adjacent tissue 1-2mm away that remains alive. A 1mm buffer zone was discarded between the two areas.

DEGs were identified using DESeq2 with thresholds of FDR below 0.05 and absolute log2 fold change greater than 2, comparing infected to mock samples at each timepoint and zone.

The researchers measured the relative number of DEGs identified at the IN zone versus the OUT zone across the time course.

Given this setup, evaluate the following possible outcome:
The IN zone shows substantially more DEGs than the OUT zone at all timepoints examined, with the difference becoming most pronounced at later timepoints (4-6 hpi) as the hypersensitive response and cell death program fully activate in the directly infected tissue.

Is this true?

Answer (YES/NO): NO